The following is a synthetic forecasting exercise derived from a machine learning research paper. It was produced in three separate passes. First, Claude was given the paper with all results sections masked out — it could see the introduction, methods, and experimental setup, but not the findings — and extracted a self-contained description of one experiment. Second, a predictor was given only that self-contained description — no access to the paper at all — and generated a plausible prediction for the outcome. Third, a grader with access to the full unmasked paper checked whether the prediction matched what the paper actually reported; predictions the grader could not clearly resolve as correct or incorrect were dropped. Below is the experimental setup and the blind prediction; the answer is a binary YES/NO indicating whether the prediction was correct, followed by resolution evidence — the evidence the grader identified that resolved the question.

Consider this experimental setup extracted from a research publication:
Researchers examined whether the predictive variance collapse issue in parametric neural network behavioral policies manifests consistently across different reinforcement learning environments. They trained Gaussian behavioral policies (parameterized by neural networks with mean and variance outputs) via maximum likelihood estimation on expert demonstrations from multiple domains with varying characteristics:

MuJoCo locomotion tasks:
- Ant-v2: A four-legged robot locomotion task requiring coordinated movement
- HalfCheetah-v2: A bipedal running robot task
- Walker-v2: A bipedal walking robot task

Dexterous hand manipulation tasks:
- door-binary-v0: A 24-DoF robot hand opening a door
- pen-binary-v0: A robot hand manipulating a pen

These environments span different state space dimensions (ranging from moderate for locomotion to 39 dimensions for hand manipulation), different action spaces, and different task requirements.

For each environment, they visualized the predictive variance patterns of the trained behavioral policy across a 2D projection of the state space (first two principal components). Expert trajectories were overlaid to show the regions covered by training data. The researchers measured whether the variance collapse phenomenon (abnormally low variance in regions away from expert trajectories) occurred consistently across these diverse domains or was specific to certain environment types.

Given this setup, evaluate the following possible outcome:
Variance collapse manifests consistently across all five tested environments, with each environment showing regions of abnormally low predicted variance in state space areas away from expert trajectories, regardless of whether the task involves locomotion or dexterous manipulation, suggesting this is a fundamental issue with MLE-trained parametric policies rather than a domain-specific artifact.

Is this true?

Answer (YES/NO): YES